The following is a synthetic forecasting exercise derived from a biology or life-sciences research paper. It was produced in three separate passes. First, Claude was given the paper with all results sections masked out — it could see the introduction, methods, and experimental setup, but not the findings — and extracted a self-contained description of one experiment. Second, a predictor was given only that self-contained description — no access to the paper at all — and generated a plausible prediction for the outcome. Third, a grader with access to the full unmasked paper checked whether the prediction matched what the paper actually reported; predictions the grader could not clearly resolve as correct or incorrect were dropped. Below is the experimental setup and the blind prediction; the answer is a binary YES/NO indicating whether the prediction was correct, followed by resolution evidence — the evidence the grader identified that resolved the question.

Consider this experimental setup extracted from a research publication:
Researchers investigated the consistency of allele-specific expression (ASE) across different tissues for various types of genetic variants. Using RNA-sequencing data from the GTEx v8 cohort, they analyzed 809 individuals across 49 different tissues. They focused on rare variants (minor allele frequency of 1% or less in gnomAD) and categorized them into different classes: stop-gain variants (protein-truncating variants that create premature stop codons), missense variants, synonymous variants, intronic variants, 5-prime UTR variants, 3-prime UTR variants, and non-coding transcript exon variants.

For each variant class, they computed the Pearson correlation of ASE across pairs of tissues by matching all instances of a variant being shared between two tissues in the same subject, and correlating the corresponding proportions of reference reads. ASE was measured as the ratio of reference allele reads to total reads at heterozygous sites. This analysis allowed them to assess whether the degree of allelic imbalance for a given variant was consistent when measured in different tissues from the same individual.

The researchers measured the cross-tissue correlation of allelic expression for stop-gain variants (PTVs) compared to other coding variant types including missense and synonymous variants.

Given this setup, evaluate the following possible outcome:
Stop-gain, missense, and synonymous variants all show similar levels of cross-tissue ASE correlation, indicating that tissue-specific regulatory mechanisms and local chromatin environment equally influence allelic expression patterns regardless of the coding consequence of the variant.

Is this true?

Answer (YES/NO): NO